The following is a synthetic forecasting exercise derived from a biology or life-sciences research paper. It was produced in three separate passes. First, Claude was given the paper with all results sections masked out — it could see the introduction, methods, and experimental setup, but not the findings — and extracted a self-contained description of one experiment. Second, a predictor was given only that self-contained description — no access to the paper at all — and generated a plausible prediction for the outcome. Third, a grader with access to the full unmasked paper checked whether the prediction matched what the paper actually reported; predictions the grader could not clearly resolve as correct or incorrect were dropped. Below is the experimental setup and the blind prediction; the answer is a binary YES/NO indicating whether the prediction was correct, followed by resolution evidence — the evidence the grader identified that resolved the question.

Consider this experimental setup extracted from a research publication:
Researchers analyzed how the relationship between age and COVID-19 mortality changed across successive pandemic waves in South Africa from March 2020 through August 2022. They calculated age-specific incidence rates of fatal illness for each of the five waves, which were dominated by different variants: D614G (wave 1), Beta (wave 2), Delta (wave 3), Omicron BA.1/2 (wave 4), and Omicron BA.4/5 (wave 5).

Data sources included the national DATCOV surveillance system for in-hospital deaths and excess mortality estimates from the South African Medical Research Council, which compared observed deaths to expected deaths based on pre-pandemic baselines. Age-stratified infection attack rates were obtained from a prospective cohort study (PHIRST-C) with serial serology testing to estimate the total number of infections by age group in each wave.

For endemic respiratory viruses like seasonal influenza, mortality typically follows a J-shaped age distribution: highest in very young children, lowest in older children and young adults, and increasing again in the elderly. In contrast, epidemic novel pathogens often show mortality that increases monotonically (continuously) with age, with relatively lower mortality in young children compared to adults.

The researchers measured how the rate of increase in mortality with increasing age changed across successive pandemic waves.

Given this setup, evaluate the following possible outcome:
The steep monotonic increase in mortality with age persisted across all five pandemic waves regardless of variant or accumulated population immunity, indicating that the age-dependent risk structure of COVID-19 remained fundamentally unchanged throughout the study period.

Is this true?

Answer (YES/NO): NO